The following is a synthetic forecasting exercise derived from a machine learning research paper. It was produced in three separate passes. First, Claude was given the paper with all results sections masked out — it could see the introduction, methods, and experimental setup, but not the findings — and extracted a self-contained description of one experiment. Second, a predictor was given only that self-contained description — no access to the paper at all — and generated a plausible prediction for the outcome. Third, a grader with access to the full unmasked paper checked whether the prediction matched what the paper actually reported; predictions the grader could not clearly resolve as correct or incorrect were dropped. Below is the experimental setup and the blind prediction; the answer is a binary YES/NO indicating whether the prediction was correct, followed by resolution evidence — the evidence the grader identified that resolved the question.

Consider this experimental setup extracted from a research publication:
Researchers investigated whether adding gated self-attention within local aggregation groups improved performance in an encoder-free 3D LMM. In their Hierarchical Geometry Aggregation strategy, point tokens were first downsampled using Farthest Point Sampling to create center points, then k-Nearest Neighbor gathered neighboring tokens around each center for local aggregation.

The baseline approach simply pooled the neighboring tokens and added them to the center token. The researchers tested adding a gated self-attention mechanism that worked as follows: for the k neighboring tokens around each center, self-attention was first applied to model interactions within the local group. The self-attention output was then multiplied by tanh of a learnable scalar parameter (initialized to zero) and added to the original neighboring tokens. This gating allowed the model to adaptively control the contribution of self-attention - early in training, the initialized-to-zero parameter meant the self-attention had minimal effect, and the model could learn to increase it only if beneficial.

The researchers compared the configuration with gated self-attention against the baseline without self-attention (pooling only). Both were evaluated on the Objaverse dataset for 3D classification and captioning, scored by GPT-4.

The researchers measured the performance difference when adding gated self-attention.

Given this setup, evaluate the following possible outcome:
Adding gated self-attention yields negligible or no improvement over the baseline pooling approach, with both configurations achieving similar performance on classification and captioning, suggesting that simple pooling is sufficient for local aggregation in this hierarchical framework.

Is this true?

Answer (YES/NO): NO